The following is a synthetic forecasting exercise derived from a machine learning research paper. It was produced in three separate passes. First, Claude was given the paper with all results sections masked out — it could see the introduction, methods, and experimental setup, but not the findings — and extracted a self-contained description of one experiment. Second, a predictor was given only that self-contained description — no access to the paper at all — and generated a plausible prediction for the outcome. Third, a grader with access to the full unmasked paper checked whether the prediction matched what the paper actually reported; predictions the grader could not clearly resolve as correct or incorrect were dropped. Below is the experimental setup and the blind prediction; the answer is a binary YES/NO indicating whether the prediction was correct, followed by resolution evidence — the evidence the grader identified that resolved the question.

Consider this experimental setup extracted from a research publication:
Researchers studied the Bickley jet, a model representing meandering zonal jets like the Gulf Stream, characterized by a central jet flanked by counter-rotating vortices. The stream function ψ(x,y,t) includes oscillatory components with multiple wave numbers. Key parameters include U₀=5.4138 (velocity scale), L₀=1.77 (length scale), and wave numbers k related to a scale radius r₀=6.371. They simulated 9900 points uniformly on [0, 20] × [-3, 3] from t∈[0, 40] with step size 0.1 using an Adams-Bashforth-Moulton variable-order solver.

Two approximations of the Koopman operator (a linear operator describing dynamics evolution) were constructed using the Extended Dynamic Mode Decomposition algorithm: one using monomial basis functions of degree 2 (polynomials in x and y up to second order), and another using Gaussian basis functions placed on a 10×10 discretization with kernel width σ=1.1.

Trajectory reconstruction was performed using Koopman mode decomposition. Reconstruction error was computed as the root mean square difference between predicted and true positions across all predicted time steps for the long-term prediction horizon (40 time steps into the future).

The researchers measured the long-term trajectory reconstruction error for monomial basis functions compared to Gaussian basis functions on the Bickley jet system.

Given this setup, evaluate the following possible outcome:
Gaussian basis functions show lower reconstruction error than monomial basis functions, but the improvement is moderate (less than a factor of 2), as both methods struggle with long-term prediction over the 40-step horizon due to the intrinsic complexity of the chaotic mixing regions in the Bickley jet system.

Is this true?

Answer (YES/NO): NO